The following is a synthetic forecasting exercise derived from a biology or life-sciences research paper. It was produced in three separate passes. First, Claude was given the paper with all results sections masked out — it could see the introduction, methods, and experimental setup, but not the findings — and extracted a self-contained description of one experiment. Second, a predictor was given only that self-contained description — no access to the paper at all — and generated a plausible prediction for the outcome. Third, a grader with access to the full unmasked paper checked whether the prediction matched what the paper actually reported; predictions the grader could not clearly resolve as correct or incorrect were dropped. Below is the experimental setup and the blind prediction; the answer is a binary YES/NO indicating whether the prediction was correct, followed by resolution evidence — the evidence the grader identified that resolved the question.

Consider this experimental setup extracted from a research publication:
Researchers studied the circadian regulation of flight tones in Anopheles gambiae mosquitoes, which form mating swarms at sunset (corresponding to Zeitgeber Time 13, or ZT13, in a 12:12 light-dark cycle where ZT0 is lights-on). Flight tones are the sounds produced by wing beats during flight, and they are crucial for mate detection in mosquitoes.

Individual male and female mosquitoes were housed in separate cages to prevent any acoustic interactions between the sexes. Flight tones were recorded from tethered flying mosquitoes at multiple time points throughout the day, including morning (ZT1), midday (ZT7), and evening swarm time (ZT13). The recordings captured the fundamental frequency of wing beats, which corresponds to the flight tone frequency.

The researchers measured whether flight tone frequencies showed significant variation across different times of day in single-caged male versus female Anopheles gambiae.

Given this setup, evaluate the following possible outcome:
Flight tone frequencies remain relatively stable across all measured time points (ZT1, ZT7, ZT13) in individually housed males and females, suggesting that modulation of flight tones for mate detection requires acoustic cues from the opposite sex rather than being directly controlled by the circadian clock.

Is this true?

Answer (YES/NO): NO